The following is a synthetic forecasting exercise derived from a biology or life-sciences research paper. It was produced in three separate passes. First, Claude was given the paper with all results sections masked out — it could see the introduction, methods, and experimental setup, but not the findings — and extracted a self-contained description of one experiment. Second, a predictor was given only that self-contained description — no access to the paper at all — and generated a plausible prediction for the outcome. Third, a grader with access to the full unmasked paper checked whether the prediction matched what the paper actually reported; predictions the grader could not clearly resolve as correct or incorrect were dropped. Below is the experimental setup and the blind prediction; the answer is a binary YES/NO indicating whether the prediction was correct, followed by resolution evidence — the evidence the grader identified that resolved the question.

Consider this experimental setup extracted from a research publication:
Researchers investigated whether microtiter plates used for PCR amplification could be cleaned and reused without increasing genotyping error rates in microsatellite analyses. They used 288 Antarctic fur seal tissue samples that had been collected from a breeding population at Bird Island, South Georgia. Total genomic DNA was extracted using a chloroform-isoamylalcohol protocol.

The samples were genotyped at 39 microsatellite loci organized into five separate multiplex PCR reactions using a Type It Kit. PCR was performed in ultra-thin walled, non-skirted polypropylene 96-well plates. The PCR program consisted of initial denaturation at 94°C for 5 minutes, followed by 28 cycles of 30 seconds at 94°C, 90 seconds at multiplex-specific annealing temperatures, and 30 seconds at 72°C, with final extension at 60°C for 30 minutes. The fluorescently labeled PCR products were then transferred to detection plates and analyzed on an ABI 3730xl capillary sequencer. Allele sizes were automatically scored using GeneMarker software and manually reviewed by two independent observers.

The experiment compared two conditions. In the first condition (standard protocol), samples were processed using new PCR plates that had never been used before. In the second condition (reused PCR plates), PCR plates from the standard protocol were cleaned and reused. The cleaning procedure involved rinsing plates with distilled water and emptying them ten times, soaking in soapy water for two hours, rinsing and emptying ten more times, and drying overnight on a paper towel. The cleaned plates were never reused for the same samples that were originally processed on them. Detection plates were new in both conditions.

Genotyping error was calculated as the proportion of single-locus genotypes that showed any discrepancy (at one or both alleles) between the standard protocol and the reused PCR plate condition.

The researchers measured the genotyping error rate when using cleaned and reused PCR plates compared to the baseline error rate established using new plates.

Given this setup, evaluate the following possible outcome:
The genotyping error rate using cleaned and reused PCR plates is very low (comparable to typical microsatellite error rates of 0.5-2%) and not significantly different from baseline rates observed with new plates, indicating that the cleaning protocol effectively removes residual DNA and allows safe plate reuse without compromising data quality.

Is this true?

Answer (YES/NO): NO